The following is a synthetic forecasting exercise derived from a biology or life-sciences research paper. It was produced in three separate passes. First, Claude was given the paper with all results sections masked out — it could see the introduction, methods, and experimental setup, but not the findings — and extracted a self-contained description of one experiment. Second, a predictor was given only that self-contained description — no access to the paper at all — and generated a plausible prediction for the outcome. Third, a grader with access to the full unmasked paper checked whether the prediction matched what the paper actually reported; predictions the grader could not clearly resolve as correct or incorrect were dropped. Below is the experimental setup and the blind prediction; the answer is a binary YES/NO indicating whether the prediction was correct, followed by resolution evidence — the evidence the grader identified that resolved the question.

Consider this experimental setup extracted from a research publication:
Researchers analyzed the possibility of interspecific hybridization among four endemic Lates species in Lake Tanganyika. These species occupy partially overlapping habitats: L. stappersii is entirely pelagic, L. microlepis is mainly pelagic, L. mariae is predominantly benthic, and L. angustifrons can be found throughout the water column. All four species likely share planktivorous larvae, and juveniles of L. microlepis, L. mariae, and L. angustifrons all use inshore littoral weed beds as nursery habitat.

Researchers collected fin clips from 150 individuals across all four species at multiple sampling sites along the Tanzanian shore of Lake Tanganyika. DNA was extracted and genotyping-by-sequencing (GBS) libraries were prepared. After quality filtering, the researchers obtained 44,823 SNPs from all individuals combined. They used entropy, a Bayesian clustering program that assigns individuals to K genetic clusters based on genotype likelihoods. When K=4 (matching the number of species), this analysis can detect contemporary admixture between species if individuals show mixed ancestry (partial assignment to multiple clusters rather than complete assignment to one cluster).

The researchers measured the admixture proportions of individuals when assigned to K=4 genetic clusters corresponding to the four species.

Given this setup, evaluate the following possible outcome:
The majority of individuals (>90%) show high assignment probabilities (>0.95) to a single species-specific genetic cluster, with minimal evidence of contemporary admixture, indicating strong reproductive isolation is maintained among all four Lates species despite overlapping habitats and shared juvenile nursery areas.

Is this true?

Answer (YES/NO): YES